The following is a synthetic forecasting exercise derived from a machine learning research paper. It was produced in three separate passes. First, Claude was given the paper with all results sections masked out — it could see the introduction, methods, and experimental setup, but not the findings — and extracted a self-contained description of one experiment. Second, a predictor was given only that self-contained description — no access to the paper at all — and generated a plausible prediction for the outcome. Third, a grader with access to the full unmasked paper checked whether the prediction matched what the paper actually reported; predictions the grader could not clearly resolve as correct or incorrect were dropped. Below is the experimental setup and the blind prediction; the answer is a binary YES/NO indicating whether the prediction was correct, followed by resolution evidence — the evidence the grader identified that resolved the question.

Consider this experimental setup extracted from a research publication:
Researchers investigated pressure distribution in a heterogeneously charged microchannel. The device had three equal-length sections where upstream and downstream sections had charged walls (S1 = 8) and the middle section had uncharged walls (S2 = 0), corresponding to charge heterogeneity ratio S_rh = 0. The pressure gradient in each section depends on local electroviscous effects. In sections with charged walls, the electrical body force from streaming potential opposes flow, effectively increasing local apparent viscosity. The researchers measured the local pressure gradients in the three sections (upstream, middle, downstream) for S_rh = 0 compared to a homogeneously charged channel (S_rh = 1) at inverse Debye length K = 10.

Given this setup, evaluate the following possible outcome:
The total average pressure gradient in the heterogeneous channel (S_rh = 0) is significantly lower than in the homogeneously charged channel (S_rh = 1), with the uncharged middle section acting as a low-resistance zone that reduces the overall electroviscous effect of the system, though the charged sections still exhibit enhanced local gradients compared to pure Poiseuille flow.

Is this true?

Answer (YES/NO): NO